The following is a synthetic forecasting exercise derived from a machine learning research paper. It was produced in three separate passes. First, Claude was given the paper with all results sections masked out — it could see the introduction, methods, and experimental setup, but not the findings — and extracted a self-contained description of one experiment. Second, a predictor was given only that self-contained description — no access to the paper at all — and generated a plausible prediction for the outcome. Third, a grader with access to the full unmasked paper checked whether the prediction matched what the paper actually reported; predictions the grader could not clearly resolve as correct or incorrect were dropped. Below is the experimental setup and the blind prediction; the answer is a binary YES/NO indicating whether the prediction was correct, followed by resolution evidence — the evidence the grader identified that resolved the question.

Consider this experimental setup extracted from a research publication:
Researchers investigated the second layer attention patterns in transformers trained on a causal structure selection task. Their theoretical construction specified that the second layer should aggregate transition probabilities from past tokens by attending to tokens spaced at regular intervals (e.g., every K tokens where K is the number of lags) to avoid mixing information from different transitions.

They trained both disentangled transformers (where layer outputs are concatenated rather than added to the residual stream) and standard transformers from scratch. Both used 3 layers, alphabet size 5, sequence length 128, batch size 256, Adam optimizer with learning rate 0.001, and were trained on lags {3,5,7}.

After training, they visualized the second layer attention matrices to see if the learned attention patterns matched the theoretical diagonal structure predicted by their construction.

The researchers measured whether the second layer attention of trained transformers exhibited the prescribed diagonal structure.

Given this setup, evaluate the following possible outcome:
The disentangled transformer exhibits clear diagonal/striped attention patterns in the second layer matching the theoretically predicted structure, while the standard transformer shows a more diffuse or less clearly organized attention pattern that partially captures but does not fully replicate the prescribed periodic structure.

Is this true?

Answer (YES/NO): NO